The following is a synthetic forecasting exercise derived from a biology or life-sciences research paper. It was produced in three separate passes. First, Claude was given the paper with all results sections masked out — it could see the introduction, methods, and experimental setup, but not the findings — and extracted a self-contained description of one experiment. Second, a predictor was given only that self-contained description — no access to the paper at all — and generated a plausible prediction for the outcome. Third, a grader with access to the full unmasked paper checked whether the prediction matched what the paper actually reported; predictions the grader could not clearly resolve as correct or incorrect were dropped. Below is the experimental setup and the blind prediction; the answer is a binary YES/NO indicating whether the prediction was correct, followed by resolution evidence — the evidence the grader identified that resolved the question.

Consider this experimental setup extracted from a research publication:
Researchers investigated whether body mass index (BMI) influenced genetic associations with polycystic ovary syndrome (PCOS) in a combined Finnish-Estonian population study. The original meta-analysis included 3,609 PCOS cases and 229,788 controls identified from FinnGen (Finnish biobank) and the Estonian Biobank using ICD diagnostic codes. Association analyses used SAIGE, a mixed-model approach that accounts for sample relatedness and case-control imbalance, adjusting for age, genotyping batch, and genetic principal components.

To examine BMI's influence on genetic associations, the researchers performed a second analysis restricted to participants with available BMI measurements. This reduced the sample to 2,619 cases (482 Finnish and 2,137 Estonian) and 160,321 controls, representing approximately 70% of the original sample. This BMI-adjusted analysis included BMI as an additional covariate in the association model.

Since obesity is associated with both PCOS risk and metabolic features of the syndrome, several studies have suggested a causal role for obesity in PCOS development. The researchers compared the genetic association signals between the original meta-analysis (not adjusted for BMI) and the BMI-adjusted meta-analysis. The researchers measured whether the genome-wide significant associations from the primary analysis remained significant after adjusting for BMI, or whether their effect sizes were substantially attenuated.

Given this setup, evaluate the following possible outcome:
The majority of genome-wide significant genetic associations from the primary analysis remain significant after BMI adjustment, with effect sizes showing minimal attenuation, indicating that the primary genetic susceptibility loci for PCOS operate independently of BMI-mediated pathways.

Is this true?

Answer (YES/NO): NO